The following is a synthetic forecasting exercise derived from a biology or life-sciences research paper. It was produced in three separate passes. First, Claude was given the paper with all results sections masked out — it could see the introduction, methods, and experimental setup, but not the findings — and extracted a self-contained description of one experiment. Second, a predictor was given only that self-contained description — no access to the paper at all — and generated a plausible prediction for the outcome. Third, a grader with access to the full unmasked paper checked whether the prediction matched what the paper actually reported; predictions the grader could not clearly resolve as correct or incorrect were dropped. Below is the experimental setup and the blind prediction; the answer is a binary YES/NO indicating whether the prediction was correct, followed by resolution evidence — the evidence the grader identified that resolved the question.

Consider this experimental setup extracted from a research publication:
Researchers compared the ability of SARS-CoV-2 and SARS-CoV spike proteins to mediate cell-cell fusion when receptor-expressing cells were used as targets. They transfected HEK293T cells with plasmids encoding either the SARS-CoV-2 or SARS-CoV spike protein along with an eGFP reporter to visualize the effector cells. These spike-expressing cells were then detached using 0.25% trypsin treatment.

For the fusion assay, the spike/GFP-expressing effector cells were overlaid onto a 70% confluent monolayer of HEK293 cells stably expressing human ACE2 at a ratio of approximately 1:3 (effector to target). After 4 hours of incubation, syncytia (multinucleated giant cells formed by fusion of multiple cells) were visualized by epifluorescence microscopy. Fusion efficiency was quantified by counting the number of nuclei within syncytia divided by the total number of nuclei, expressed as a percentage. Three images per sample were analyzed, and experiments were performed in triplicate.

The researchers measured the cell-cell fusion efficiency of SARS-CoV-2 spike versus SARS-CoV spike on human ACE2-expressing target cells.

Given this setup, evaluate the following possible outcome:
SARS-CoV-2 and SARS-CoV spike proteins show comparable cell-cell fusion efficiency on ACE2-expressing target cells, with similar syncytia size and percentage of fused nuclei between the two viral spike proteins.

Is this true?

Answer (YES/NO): NO